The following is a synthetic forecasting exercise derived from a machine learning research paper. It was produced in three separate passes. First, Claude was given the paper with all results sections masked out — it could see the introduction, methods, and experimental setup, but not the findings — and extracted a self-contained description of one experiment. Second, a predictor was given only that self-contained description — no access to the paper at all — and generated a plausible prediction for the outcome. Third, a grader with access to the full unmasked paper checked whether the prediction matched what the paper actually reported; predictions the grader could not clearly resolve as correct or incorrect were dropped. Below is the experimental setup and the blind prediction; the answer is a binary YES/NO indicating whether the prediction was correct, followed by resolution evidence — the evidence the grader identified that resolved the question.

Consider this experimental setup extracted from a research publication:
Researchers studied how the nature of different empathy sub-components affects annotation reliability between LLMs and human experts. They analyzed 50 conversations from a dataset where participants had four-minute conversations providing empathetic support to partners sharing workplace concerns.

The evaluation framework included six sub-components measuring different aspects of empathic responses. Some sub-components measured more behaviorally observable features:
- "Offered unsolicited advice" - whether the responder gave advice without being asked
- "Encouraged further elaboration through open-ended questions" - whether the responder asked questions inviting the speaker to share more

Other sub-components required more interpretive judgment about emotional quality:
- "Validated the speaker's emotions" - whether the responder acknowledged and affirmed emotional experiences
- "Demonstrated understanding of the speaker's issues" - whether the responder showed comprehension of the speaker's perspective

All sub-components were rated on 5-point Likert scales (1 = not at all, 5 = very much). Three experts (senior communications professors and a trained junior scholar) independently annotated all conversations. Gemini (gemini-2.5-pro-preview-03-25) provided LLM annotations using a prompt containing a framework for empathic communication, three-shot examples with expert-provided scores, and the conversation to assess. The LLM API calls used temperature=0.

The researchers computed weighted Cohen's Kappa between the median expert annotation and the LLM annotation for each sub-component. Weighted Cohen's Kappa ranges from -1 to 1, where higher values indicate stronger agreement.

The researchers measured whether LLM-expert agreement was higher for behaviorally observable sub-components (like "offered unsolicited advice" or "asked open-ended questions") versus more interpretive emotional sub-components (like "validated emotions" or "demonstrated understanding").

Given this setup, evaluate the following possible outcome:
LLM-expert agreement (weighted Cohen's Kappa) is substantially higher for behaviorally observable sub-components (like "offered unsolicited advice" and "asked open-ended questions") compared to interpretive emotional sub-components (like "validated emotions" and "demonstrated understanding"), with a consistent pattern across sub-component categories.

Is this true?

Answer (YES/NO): NO